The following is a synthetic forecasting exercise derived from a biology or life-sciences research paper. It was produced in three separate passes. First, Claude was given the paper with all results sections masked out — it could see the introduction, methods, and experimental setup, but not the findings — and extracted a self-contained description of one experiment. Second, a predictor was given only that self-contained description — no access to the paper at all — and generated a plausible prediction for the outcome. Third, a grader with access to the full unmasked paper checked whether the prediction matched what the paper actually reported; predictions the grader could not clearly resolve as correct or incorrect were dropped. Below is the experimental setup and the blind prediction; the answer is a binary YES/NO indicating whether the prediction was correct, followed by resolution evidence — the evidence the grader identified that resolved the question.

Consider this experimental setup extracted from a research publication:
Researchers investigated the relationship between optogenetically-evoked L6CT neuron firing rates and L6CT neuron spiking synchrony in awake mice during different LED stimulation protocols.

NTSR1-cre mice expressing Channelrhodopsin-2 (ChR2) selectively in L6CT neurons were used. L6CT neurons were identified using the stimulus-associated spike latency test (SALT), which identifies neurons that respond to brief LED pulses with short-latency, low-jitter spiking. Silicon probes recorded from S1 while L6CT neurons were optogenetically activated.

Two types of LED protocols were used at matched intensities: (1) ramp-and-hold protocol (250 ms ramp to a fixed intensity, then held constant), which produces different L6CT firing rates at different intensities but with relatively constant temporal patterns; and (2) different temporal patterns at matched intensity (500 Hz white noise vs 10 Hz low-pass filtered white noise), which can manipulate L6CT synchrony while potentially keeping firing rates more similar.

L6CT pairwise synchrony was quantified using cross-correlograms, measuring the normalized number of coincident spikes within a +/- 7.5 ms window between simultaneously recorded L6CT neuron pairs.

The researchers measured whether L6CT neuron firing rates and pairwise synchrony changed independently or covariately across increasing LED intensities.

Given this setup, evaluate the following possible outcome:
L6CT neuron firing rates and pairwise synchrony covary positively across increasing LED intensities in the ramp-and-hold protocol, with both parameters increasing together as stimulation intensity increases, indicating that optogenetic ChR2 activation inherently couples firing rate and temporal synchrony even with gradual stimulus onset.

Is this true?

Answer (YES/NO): YES